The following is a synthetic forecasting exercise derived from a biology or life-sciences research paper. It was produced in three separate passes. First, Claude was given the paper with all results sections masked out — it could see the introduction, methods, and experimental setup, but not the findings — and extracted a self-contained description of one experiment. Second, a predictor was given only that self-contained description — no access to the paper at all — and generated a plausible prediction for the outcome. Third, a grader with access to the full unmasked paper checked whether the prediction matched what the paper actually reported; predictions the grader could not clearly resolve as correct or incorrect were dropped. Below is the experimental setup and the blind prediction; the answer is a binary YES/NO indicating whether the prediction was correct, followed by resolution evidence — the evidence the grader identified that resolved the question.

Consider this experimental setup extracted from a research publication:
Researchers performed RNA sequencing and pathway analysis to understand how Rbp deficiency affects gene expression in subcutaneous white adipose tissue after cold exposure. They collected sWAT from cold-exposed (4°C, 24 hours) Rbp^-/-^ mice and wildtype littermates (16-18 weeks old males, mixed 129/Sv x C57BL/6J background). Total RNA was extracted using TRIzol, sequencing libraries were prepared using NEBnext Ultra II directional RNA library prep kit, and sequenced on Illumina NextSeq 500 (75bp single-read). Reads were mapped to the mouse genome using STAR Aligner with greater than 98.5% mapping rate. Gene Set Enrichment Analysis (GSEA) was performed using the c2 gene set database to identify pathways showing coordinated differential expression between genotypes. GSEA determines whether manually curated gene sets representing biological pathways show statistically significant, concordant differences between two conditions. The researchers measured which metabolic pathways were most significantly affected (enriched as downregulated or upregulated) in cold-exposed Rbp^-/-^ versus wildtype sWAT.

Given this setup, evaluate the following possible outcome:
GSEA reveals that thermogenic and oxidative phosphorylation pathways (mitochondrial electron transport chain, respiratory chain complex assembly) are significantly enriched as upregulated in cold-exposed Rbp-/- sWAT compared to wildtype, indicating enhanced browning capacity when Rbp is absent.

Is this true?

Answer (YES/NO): NO